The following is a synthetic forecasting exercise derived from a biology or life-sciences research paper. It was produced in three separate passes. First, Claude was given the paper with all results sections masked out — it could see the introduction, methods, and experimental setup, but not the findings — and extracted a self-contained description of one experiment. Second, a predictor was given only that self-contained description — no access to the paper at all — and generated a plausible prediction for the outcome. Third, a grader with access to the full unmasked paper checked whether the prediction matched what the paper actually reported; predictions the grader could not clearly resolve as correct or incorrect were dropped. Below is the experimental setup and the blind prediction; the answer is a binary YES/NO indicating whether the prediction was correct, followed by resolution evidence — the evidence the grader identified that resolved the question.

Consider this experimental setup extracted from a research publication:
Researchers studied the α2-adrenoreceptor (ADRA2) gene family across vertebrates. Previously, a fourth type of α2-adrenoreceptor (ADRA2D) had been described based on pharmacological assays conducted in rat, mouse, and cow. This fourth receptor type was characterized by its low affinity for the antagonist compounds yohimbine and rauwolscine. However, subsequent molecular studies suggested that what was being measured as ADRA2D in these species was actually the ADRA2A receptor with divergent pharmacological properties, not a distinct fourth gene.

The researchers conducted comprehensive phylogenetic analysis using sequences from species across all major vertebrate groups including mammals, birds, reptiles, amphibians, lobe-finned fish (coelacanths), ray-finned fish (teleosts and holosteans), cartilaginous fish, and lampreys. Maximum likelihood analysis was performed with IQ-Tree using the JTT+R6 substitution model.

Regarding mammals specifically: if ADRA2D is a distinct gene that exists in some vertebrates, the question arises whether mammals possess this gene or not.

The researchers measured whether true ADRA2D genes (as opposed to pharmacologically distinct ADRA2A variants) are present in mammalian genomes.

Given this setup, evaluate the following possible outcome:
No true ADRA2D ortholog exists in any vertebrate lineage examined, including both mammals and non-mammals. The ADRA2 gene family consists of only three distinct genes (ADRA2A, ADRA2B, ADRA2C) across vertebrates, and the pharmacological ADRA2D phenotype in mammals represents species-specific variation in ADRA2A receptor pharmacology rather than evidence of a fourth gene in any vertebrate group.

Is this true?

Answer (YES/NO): NO